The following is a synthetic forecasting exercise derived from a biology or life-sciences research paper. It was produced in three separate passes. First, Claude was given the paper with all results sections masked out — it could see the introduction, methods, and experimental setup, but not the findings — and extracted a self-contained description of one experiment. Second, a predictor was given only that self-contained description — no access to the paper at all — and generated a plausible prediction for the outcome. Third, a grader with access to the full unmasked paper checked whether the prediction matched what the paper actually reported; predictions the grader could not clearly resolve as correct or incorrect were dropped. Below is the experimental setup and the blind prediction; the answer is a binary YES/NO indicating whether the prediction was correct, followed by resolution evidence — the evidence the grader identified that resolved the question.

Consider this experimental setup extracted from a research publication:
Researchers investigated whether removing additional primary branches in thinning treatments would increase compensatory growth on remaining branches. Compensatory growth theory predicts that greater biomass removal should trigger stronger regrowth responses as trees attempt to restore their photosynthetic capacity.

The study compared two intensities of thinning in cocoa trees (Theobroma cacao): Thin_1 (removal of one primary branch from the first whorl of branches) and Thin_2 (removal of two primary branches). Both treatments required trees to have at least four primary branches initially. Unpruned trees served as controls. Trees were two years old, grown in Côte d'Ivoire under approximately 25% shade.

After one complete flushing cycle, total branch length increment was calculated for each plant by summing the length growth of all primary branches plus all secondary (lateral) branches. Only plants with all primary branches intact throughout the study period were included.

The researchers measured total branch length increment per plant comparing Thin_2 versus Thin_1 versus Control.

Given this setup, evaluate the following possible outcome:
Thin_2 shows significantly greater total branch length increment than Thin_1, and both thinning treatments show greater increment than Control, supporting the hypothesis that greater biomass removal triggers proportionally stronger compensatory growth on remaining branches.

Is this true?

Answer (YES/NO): NO